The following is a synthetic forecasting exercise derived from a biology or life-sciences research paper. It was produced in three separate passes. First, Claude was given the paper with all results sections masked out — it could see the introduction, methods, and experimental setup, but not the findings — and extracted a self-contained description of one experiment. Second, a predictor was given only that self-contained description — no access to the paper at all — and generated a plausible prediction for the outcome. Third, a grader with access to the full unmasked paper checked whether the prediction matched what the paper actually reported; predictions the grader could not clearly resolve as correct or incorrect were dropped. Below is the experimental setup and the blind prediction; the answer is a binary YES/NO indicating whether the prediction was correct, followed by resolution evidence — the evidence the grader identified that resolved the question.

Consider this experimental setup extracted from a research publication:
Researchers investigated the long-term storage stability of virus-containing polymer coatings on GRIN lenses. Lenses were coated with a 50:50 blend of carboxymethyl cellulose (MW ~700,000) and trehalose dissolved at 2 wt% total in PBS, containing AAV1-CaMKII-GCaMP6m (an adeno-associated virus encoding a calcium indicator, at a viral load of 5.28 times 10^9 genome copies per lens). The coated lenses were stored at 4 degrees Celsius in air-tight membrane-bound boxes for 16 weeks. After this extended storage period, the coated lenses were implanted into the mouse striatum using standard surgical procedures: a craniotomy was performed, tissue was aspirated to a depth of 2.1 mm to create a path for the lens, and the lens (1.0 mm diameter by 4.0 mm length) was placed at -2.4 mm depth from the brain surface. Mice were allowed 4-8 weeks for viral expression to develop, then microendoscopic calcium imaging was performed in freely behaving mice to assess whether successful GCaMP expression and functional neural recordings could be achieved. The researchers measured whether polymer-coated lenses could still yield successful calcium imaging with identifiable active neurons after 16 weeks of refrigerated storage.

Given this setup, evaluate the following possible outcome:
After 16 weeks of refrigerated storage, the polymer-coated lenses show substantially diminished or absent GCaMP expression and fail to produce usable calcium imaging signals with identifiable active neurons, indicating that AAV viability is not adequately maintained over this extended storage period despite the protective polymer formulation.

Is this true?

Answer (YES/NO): NO